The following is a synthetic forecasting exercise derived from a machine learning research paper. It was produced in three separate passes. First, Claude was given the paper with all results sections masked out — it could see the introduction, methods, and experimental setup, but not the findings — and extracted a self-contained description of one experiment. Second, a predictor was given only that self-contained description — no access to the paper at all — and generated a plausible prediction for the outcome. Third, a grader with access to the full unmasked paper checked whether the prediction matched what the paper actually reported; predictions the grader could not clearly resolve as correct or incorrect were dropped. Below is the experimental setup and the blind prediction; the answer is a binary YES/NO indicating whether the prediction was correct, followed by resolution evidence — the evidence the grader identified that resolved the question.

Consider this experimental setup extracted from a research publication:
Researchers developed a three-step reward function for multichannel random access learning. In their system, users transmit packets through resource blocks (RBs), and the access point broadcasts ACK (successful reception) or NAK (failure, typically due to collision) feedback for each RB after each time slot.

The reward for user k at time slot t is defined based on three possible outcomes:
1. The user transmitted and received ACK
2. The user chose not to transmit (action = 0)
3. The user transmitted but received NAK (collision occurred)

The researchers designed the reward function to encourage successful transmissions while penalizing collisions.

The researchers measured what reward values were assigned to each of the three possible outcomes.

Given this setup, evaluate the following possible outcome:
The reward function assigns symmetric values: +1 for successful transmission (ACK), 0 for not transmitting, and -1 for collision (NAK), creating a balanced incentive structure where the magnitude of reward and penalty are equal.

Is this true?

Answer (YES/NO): YES